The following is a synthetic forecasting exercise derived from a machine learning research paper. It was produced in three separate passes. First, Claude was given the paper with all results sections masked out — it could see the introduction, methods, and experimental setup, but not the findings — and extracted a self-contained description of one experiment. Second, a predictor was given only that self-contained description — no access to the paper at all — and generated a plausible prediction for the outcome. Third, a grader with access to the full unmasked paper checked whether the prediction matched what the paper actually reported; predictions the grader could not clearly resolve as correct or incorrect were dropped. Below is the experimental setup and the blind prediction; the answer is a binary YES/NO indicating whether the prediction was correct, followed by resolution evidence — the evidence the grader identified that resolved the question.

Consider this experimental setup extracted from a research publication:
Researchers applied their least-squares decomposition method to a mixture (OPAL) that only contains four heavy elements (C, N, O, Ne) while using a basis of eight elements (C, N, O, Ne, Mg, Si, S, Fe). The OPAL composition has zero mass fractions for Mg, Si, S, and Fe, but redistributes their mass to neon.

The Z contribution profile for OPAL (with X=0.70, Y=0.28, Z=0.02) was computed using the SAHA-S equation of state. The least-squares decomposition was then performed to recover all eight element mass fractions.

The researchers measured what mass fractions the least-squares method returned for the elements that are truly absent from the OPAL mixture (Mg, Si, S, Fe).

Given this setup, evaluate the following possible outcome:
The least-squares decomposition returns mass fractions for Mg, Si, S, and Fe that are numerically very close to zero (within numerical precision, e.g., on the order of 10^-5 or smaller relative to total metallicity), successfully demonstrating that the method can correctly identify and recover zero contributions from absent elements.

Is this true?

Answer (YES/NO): NO